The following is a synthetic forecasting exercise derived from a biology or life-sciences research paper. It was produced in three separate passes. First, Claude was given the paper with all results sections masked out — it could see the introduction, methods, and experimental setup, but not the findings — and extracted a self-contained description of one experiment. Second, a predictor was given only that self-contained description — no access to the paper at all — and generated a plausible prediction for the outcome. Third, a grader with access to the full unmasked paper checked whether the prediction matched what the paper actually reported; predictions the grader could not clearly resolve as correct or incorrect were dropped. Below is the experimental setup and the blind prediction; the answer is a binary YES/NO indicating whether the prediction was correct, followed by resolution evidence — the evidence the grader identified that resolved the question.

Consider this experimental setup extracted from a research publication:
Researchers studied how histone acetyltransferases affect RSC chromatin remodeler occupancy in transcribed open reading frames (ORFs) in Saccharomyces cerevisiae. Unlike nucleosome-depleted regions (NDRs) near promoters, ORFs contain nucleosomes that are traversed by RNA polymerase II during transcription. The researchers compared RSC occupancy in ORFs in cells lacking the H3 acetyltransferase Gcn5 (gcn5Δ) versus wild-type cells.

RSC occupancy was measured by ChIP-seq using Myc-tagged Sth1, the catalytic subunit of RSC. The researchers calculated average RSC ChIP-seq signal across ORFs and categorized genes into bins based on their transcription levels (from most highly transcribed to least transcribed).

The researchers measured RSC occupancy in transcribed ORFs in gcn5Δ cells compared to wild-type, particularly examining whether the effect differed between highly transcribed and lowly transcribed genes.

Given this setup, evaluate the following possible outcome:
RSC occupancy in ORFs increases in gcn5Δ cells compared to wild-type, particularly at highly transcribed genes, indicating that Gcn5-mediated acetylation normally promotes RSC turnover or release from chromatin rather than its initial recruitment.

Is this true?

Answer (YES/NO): NO